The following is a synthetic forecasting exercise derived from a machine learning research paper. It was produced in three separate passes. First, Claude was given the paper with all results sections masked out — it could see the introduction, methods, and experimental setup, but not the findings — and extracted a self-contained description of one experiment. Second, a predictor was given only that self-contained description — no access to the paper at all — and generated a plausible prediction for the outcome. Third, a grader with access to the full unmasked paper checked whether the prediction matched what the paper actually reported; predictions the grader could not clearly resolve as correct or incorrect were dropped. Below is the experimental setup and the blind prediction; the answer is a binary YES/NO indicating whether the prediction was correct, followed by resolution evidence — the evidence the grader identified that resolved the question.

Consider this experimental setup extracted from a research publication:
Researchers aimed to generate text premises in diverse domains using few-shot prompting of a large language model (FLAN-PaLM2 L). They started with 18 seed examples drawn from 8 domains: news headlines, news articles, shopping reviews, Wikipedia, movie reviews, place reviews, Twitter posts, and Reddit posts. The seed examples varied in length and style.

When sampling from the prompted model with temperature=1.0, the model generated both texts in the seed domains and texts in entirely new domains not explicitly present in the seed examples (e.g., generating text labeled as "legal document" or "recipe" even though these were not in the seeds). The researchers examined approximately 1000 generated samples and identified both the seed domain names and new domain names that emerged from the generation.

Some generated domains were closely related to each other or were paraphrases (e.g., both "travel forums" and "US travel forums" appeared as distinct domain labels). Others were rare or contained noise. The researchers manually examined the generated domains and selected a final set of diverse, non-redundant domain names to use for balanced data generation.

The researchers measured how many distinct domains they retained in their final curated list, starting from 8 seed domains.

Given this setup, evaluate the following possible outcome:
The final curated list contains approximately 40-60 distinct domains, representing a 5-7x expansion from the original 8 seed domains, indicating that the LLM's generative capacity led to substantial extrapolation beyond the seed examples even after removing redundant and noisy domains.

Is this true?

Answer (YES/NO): NO